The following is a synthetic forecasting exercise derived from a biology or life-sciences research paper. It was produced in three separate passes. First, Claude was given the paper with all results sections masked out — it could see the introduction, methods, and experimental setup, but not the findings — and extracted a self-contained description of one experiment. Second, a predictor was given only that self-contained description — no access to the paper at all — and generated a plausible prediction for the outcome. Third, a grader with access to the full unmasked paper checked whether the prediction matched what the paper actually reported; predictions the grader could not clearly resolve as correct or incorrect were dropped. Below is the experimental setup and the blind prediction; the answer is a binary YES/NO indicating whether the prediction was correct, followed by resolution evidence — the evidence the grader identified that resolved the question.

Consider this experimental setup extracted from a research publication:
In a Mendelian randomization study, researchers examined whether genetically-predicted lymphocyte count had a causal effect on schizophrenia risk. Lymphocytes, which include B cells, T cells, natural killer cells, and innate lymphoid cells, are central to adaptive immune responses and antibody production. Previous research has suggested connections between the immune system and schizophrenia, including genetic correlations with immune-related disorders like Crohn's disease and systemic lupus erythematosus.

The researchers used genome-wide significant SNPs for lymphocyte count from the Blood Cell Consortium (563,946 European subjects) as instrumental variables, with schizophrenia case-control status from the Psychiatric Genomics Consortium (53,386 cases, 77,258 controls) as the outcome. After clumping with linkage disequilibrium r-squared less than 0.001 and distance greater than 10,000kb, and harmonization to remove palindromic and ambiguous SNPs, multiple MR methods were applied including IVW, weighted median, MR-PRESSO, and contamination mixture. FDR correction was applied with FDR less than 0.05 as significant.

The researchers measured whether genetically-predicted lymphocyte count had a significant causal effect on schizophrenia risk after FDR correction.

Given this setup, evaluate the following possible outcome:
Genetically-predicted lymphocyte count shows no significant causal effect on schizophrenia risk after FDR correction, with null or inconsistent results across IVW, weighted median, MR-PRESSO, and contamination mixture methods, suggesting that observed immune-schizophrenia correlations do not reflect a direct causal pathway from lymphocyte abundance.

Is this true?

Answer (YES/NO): NO